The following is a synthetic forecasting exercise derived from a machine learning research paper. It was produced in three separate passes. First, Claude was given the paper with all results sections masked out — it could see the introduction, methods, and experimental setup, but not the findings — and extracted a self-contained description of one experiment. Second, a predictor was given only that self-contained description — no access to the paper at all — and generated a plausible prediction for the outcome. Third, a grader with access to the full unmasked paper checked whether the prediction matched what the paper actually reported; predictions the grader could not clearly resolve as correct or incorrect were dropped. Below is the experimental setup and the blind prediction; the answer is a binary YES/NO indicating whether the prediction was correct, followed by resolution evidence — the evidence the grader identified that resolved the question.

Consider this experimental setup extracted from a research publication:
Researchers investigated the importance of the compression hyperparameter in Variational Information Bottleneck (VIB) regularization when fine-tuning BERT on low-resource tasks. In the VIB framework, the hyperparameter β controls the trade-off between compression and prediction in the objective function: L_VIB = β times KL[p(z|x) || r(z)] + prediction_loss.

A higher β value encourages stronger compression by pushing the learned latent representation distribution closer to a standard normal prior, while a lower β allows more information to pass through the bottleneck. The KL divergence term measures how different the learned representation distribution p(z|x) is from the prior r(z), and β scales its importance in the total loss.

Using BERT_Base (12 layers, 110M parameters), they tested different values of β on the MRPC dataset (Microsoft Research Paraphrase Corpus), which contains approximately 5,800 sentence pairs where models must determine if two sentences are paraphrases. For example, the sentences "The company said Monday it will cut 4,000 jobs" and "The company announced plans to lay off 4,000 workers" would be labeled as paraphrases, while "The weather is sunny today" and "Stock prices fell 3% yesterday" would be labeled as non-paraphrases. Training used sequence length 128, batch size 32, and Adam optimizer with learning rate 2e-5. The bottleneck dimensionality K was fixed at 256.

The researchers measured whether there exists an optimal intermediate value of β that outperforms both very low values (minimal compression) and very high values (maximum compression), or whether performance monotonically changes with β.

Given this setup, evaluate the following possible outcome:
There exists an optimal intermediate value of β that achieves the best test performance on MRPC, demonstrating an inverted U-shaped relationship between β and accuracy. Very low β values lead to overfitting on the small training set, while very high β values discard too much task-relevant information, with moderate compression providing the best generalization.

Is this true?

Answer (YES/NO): YES